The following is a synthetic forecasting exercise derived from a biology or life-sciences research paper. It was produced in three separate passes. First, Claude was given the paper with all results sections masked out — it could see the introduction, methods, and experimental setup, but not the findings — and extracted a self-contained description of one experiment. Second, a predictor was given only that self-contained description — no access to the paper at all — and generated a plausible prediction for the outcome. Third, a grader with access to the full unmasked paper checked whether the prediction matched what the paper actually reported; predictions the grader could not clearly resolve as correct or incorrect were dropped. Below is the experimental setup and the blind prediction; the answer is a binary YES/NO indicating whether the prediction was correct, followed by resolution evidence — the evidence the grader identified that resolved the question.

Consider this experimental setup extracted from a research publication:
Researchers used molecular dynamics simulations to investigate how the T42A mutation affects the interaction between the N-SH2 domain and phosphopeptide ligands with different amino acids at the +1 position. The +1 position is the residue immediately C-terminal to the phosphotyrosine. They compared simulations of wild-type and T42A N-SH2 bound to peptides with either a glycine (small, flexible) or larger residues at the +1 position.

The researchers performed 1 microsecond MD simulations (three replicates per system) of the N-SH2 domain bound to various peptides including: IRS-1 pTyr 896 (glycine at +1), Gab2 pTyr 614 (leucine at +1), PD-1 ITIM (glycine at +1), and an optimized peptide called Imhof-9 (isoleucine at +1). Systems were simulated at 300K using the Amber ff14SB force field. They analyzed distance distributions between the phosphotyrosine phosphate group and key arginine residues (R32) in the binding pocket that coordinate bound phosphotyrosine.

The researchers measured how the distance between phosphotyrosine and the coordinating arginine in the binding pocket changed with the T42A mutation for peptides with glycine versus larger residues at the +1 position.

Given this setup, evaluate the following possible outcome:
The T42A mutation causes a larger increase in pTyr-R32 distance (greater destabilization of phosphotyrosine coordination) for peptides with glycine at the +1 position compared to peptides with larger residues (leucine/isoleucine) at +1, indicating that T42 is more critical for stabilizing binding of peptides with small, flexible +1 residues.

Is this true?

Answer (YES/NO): NO